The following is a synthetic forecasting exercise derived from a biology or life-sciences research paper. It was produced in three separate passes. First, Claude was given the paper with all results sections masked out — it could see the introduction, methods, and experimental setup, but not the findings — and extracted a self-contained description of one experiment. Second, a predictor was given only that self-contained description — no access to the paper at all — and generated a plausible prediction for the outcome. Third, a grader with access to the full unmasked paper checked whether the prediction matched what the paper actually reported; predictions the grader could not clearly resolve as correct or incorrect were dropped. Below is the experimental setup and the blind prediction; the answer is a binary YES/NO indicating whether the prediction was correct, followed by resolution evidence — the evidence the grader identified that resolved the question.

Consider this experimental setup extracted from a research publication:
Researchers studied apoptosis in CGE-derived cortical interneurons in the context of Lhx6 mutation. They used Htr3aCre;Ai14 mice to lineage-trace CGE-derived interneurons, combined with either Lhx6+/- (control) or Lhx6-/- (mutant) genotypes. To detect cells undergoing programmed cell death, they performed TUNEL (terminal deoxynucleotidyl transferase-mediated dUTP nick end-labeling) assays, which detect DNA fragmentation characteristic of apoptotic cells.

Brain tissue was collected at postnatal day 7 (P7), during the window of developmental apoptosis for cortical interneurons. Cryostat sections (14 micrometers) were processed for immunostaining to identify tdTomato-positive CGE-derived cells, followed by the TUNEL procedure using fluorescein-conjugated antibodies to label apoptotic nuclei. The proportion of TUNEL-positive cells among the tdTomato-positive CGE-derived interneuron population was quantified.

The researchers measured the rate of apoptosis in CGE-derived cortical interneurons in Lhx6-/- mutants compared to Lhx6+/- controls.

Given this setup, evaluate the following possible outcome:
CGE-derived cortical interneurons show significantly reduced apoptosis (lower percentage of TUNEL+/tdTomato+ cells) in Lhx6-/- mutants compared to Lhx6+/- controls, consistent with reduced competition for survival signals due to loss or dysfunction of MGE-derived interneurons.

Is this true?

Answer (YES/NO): YES